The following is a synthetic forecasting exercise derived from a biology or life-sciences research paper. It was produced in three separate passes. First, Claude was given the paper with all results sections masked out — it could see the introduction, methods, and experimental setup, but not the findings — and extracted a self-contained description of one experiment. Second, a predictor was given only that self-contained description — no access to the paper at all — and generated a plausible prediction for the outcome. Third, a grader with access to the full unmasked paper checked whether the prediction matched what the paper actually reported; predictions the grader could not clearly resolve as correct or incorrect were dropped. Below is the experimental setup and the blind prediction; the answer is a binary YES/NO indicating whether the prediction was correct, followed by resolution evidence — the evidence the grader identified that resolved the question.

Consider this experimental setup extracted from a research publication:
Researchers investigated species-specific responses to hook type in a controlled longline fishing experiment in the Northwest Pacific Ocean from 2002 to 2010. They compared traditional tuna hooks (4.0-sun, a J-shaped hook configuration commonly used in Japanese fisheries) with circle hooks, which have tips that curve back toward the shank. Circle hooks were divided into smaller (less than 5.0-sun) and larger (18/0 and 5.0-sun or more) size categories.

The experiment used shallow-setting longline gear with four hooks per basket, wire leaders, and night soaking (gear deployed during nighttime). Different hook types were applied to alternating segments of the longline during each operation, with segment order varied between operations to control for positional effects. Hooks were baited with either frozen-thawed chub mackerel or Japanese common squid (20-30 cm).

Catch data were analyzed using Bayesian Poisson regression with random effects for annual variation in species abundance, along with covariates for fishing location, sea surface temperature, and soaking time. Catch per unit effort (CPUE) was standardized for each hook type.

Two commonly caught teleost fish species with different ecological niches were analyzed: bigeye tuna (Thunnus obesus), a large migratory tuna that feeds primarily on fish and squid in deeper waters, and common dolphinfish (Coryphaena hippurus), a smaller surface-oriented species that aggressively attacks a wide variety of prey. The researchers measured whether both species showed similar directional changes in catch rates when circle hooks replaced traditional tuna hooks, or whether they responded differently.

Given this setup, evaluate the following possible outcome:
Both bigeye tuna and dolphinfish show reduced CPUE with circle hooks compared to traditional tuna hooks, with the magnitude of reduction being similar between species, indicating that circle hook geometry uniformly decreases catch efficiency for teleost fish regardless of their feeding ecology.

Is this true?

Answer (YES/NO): NO